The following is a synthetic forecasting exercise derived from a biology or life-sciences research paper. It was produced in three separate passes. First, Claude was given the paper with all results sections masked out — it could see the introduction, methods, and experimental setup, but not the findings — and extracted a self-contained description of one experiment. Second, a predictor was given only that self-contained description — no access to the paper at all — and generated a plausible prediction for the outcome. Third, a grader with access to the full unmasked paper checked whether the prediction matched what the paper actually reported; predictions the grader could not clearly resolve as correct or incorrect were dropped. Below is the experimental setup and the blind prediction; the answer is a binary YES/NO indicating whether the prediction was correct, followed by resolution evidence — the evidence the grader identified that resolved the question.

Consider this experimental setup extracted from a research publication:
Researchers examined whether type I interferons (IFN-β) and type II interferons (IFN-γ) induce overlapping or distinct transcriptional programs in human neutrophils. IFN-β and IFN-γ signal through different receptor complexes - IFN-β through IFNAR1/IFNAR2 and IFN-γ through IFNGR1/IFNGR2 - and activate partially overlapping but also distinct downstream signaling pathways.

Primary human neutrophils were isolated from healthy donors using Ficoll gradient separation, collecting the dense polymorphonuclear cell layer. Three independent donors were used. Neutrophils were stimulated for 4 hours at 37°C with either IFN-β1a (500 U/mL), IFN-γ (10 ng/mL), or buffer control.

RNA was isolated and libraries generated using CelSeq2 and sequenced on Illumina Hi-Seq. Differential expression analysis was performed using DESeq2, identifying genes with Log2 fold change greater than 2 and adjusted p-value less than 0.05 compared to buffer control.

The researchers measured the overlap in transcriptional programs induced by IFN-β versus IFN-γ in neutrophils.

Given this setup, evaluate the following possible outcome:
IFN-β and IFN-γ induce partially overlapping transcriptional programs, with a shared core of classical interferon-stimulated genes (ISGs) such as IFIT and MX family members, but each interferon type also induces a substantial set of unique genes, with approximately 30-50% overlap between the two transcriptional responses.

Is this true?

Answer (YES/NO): NO